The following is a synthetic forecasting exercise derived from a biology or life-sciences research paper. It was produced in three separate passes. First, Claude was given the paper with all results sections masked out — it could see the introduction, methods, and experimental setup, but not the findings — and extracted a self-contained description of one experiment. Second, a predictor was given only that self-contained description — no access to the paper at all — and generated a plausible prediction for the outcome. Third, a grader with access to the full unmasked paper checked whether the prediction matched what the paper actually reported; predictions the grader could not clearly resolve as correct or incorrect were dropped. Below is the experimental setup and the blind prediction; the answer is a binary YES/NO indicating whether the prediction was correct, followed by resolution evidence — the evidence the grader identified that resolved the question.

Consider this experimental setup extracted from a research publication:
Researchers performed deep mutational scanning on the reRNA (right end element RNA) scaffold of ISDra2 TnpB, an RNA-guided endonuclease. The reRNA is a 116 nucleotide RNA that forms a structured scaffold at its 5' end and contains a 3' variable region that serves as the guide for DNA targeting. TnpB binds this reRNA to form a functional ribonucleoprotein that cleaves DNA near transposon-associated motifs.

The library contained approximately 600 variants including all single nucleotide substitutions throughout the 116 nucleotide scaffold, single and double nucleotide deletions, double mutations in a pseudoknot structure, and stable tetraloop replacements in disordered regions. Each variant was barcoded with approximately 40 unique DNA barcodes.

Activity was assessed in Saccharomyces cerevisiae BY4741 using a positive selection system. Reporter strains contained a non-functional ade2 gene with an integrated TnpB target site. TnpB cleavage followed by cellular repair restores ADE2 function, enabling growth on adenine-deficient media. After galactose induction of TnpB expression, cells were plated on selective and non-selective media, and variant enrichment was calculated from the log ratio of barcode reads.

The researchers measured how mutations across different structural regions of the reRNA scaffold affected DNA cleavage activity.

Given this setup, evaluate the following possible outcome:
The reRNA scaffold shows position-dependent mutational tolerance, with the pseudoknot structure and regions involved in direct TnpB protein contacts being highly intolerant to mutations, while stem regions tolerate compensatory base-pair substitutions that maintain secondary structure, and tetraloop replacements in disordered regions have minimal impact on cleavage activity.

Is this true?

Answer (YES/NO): NO